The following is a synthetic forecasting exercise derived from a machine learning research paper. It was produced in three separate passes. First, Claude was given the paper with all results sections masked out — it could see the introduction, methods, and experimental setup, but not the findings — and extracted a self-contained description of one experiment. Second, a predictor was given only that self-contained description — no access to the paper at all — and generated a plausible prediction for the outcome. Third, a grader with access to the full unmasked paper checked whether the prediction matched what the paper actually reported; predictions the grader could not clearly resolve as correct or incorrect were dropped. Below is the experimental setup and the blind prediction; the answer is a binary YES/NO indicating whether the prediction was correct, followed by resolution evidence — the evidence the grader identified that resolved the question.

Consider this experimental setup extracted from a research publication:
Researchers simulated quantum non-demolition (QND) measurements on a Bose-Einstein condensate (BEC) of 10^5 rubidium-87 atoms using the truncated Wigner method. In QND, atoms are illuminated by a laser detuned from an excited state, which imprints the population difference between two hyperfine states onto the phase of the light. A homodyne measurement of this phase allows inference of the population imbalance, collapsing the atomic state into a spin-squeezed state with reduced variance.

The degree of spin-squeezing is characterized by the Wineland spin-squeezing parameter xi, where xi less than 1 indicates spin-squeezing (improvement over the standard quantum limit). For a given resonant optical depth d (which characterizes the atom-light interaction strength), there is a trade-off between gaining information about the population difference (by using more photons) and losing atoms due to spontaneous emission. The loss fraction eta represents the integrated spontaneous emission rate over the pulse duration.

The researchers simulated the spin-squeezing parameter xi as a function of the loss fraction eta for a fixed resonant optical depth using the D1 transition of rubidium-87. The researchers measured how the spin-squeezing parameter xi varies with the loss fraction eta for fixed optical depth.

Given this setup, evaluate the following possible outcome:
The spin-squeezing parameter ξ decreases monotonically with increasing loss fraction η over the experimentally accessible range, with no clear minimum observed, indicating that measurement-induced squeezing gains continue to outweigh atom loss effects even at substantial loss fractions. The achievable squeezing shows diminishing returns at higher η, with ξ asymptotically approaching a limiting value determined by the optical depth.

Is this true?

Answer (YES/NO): NO